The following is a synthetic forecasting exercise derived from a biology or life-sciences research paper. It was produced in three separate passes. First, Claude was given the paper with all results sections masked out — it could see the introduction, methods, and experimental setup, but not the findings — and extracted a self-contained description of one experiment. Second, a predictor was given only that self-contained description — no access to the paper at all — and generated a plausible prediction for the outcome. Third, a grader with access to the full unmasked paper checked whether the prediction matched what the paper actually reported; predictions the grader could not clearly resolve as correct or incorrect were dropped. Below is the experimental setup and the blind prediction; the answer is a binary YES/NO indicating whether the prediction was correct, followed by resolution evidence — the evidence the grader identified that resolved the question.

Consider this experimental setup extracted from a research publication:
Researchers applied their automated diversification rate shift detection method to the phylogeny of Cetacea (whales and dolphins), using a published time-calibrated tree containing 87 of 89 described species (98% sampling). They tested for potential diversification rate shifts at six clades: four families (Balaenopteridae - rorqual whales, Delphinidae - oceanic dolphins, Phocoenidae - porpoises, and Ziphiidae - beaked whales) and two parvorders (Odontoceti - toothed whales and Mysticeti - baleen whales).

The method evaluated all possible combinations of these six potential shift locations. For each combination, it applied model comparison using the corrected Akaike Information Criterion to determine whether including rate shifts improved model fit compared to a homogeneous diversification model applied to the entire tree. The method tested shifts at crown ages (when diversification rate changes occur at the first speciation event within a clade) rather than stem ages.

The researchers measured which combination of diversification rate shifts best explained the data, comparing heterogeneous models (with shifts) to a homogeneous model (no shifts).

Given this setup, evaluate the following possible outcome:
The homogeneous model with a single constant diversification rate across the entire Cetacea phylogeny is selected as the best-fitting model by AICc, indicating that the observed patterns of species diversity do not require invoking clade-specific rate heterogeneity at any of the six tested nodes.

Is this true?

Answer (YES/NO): NO